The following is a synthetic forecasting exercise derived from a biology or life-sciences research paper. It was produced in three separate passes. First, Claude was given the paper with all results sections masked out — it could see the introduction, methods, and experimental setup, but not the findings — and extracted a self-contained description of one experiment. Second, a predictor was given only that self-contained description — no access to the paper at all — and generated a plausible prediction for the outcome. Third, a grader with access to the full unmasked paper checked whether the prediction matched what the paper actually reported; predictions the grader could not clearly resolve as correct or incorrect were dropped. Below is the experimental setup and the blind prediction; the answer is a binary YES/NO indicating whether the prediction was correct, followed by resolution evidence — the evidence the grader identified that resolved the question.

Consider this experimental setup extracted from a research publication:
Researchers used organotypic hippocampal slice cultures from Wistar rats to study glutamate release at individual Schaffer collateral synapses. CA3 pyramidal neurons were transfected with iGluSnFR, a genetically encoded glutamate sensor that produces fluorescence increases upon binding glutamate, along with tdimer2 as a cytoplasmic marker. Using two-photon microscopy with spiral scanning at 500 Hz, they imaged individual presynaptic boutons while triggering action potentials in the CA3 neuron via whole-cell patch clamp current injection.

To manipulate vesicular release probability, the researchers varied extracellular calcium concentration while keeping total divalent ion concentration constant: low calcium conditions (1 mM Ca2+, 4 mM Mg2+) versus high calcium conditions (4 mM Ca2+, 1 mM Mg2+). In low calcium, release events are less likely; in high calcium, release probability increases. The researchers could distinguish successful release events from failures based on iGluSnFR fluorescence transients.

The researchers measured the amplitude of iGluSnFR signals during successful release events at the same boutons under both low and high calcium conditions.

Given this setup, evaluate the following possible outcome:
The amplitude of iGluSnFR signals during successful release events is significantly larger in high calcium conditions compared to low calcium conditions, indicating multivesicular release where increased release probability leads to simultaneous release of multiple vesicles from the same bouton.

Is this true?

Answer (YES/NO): YES